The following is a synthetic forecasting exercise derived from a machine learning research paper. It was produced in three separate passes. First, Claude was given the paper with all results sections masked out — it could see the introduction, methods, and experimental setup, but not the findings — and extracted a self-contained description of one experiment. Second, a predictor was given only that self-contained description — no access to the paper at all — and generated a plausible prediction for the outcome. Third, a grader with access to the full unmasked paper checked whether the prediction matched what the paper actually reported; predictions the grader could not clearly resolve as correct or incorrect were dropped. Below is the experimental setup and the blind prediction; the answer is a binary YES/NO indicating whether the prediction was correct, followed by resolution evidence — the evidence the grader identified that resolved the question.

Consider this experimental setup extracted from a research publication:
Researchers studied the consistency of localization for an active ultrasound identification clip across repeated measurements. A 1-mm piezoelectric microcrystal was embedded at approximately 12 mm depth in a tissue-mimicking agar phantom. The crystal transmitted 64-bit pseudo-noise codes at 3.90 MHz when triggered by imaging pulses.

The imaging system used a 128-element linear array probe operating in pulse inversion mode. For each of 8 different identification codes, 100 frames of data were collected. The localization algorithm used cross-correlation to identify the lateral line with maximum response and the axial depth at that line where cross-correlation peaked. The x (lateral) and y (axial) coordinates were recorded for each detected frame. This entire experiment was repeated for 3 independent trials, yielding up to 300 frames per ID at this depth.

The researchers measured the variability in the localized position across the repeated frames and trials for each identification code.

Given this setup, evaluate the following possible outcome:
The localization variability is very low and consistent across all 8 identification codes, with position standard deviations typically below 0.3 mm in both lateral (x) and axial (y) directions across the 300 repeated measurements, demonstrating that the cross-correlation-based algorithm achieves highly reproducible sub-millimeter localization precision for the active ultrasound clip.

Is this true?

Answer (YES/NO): NO